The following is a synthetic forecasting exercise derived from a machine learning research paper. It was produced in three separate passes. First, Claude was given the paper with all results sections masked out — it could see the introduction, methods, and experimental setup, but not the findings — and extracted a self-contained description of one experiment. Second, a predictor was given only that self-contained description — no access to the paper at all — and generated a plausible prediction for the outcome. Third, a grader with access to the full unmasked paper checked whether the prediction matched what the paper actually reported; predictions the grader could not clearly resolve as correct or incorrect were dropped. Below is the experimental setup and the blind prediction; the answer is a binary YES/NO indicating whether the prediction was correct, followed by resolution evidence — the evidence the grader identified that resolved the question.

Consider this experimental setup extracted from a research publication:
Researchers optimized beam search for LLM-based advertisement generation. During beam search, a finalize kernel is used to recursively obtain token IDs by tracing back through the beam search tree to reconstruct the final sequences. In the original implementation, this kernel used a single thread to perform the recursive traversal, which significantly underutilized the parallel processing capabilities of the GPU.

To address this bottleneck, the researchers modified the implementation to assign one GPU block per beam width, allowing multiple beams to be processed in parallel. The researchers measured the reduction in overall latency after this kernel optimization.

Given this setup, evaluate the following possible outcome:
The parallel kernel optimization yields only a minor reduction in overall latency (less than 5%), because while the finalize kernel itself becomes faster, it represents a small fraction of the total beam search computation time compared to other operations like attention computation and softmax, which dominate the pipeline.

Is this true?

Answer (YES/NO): NO